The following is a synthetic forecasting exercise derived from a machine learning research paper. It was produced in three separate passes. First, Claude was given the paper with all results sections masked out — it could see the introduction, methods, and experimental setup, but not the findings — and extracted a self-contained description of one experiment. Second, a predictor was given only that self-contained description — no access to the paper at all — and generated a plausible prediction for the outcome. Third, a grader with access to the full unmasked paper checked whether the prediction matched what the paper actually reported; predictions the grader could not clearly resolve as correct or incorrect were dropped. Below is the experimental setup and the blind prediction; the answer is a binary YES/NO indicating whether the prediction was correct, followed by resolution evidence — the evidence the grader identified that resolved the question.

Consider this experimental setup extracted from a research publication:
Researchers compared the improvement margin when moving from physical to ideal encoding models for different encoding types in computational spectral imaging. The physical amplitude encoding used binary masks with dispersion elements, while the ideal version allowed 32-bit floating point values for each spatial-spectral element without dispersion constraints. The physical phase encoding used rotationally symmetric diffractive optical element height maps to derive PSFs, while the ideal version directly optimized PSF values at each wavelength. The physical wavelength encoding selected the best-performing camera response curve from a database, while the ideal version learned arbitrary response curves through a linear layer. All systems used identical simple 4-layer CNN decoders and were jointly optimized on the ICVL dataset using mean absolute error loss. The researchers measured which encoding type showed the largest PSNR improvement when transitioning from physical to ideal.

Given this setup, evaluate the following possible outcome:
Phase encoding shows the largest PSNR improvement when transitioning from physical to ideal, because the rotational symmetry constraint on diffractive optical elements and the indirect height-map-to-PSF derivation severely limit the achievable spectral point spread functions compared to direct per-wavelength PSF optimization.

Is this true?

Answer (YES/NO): YES